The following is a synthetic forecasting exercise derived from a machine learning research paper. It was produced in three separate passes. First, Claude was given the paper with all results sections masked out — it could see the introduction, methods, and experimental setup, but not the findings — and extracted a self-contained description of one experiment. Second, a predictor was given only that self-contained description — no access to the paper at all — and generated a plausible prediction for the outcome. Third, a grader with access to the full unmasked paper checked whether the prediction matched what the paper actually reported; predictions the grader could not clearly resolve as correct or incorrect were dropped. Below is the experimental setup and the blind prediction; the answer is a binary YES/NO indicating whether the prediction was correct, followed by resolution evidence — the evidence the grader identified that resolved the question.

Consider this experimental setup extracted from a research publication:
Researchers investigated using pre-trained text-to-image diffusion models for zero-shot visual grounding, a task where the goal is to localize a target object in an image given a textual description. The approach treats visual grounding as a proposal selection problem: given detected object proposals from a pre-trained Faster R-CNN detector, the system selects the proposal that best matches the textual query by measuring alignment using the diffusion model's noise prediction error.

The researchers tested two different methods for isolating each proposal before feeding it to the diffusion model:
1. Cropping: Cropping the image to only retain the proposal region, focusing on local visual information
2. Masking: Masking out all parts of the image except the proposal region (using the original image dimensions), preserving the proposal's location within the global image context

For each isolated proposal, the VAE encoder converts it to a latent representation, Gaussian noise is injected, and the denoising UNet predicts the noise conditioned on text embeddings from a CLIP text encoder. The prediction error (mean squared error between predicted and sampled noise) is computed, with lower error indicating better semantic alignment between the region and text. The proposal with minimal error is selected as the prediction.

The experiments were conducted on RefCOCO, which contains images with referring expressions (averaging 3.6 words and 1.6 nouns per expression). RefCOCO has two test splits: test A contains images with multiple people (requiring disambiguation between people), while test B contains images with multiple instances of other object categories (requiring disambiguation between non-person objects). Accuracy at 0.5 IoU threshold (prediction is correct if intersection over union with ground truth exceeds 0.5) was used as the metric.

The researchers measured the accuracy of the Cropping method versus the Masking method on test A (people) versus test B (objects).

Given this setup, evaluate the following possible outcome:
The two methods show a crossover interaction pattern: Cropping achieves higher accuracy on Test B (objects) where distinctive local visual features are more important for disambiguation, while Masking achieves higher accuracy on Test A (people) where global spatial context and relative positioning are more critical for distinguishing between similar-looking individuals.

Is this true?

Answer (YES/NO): YES